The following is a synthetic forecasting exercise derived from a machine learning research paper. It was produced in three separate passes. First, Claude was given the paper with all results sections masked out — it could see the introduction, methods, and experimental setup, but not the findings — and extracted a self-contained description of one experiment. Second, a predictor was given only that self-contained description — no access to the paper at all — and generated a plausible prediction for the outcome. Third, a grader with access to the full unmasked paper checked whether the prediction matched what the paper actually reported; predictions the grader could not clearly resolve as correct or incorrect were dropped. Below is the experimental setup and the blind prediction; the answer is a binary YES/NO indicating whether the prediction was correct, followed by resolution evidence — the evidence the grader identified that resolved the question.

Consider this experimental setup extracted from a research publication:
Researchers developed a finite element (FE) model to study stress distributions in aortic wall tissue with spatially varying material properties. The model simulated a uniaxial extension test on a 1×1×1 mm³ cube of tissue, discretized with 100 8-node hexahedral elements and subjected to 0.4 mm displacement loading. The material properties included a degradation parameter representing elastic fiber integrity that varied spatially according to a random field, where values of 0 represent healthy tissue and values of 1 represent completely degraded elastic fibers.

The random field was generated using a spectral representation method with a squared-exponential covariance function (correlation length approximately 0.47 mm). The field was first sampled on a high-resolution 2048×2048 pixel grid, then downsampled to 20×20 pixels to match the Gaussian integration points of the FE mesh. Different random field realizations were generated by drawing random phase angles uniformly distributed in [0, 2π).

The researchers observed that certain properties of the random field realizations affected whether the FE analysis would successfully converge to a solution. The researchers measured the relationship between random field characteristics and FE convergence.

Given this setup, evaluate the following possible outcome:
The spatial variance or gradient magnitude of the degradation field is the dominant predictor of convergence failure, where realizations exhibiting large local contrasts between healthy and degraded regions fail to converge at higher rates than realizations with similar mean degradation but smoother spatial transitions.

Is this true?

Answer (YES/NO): YES